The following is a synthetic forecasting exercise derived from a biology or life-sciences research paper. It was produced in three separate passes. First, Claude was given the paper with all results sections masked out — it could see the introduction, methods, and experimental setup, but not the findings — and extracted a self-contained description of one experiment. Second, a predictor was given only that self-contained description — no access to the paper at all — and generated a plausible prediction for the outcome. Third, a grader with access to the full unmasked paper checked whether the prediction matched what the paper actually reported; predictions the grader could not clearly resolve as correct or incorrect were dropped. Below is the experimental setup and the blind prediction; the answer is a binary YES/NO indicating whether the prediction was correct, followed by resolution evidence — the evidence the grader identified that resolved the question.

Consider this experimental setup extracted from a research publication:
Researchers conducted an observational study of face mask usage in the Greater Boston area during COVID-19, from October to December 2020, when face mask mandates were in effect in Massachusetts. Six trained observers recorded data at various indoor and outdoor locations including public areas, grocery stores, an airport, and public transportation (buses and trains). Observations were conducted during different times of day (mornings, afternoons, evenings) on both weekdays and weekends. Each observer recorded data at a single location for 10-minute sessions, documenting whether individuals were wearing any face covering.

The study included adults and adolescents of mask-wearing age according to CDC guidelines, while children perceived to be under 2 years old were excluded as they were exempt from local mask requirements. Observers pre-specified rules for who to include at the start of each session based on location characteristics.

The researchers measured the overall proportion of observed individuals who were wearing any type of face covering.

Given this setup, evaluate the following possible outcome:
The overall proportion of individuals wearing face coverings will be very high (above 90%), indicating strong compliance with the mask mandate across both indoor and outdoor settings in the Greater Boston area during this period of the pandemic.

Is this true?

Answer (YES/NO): YES